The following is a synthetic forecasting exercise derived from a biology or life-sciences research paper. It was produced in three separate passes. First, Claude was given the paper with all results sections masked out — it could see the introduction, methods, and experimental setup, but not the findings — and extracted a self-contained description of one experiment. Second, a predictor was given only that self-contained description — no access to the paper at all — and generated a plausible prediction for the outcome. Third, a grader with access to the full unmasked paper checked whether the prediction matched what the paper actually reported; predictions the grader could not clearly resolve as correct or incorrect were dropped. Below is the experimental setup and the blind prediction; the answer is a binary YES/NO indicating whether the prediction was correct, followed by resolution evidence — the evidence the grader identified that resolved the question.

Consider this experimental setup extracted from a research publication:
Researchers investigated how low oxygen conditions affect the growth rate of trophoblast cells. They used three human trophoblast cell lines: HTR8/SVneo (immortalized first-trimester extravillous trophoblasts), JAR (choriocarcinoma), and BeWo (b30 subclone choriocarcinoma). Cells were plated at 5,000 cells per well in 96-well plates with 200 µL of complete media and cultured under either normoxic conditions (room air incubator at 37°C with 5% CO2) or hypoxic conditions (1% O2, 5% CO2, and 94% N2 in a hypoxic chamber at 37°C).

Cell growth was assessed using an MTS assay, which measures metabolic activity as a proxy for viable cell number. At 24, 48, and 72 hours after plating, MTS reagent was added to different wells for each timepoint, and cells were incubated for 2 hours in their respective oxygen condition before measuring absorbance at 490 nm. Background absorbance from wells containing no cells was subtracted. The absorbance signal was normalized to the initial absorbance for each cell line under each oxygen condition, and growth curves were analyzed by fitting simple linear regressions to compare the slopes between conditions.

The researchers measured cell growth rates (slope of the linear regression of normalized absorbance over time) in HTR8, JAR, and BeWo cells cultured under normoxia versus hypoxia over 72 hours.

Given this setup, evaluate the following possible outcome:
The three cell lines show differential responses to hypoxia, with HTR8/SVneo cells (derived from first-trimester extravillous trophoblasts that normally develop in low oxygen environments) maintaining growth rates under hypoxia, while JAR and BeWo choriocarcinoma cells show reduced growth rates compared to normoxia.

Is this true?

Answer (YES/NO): NO